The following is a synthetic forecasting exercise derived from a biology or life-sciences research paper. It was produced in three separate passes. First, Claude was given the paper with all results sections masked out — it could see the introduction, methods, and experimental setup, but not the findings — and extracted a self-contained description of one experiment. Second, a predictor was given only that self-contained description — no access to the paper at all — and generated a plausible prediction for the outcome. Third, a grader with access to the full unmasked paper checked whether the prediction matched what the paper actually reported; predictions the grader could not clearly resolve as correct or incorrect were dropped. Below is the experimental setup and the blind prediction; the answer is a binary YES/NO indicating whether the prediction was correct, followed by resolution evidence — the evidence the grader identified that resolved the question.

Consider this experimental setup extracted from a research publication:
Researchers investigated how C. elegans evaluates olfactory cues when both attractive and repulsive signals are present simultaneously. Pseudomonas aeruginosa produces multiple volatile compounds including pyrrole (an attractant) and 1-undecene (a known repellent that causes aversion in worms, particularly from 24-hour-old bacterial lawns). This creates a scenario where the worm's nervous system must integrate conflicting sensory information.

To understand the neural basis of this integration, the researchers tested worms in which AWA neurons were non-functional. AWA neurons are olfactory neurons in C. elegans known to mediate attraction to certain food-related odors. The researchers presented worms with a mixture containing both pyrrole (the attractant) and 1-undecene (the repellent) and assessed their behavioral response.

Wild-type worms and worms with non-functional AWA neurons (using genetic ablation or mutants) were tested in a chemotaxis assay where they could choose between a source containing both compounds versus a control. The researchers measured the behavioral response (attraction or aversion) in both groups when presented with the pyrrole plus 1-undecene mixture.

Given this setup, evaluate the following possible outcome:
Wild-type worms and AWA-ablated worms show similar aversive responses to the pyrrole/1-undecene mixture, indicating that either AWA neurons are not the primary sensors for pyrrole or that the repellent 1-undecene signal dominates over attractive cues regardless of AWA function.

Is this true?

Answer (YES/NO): NO